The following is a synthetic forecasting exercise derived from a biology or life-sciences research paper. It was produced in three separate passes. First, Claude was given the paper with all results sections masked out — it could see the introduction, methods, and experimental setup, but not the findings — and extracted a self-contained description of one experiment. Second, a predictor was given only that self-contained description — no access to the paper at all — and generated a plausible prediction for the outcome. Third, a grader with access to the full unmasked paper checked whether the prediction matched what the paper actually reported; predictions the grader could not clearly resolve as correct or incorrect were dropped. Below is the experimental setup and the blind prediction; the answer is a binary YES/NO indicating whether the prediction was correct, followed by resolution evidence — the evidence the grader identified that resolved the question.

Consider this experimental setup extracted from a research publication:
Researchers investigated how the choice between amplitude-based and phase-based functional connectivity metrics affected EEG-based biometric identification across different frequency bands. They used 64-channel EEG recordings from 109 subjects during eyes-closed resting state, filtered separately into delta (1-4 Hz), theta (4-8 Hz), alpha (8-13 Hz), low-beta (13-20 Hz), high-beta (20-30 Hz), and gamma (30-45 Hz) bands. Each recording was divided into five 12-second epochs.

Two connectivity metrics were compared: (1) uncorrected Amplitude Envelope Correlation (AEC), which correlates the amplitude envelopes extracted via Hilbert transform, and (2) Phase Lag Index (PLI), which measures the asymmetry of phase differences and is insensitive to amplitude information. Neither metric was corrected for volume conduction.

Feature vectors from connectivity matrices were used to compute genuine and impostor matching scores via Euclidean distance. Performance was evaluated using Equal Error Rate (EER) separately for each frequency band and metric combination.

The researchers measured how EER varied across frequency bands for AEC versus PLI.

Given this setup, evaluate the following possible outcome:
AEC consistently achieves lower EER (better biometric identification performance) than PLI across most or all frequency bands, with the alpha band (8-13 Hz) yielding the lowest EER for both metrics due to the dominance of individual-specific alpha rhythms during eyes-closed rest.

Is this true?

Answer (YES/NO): NO